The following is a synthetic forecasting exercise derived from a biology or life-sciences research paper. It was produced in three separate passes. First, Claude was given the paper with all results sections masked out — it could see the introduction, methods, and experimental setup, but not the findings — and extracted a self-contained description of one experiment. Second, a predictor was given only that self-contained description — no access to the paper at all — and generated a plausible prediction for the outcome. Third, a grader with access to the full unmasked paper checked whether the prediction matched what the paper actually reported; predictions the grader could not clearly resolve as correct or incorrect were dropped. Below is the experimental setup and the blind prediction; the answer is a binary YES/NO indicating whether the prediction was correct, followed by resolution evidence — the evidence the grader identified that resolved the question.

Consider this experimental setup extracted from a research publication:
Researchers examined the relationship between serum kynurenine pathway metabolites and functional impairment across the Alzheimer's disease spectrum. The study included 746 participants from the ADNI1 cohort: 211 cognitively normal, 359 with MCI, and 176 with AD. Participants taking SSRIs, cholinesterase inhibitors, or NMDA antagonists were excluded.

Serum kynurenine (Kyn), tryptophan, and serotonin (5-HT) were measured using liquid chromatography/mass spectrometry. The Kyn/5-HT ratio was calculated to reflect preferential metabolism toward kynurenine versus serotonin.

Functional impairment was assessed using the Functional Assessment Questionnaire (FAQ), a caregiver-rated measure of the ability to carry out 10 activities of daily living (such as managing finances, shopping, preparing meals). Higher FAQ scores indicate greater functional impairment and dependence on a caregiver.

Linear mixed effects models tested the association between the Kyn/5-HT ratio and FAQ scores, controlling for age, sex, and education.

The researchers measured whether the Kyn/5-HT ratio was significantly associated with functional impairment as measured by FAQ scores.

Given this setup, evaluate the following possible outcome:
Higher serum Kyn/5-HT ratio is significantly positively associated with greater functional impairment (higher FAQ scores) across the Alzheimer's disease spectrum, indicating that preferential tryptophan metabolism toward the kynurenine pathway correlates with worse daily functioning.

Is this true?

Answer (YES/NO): YES